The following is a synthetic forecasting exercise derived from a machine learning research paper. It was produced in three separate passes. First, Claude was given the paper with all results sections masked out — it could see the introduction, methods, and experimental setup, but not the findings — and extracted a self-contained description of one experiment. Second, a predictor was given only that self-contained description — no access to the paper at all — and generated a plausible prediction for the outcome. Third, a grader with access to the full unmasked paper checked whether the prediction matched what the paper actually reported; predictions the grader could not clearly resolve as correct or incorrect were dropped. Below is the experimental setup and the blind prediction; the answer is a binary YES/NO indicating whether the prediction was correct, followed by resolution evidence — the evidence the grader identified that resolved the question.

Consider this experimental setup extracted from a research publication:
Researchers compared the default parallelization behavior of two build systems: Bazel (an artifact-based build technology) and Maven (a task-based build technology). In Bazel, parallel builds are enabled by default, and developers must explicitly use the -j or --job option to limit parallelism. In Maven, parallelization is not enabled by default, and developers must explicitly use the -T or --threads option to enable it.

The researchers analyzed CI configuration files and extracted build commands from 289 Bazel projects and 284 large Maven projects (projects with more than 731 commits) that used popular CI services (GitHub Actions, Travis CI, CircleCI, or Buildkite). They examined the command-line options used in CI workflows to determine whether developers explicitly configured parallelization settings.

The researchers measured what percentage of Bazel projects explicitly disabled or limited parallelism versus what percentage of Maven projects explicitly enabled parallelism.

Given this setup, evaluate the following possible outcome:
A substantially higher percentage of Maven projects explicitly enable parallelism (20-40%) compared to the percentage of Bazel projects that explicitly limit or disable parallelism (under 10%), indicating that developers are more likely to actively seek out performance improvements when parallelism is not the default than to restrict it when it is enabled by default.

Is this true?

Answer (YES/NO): NO